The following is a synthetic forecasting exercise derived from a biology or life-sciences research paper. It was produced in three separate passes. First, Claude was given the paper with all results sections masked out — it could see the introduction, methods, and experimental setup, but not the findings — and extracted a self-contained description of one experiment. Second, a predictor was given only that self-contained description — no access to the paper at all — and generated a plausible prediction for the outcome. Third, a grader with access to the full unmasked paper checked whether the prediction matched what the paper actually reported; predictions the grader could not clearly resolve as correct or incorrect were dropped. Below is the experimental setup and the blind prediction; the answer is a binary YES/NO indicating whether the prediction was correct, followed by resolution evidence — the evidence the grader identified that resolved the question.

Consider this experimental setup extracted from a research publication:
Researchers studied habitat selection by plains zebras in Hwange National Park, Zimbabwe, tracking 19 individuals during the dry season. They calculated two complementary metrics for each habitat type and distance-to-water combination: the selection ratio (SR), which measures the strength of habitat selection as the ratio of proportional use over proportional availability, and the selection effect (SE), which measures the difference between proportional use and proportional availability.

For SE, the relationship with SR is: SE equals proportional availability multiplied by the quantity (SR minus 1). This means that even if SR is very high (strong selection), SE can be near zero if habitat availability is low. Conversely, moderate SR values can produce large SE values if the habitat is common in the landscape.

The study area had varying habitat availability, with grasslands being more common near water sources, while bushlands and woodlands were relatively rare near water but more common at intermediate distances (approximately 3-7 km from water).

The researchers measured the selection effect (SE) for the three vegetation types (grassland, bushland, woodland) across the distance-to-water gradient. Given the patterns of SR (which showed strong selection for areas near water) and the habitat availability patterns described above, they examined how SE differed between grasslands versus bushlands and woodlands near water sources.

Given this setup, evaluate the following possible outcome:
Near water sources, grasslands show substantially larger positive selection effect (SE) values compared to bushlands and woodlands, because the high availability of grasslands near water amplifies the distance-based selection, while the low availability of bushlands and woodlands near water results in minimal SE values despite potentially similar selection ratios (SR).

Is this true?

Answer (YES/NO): YES